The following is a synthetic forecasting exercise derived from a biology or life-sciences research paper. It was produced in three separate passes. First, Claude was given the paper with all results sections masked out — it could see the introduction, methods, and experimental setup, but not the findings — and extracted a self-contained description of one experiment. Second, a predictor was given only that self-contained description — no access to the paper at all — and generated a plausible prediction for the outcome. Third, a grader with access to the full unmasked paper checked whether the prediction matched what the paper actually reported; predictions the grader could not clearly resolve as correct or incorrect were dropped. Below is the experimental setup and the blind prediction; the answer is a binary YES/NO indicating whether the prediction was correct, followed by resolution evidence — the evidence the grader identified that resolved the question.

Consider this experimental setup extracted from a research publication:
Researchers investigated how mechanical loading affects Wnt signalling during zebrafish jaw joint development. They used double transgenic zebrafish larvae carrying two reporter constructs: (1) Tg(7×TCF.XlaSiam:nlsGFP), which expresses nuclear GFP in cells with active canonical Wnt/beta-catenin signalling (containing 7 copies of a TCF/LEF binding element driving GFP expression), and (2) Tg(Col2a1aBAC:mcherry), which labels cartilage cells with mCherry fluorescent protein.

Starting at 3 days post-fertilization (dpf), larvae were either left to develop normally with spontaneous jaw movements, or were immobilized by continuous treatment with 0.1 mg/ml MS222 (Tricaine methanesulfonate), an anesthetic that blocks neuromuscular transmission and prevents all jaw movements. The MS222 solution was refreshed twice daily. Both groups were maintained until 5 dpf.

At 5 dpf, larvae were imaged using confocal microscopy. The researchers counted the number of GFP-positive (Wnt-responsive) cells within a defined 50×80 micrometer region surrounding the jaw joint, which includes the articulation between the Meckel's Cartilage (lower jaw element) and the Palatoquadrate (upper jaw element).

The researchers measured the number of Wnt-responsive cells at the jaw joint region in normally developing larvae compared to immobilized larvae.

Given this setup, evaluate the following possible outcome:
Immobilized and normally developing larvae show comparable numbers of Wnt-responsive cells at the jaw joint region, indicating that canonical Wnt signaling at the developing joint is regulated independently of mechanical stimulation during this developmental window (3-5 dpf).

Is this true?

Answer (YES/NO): NO